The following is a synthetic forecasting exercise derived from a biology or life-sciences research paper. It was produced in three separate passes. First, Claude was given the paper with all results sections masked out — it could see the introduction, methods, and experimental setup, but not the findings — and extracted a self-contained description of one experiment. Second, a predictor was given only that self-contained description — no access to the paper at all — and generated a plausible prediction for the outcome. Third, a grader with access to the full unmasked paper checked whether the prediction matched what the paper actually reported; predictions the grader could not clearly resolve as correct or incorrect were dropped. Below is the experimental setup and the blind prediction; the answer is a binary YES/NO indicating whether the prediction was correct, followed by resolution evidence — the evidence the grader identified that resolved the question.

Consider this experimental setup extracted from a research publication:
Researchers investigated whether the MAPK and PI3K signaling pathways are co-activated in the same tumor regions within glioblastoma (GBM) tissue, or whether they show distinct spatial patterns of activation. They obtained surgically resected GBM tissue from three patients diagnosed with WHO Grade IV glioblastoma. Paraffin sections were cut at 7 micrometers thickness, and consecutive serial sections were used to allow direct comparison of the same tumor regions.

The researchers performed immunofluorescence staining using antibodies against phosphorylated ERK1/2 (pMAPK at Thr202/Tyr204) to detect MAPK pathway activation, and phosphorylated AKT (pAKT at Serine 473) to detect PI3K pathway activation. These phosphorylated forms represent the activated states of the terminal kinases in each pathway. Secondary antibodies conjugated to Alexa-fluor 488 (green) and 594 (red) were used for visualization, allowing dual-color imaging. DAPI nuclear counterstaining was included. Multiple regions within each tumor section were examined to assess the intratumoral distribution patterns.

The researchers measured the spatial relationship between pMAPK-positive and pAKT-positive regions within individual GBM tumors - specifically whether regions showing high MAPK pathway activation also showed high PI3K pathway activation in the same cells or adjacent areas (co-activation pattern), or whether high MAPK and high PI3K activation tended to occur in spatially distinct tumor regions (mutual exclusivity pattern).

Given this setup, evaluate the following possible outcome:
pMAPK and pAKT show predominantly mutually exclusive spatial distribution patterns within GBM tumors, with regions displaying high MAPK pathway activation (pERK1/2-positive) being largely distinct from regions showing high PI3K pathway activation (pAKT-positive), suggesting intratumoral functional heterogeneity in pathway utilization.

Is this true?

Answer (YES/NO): YES